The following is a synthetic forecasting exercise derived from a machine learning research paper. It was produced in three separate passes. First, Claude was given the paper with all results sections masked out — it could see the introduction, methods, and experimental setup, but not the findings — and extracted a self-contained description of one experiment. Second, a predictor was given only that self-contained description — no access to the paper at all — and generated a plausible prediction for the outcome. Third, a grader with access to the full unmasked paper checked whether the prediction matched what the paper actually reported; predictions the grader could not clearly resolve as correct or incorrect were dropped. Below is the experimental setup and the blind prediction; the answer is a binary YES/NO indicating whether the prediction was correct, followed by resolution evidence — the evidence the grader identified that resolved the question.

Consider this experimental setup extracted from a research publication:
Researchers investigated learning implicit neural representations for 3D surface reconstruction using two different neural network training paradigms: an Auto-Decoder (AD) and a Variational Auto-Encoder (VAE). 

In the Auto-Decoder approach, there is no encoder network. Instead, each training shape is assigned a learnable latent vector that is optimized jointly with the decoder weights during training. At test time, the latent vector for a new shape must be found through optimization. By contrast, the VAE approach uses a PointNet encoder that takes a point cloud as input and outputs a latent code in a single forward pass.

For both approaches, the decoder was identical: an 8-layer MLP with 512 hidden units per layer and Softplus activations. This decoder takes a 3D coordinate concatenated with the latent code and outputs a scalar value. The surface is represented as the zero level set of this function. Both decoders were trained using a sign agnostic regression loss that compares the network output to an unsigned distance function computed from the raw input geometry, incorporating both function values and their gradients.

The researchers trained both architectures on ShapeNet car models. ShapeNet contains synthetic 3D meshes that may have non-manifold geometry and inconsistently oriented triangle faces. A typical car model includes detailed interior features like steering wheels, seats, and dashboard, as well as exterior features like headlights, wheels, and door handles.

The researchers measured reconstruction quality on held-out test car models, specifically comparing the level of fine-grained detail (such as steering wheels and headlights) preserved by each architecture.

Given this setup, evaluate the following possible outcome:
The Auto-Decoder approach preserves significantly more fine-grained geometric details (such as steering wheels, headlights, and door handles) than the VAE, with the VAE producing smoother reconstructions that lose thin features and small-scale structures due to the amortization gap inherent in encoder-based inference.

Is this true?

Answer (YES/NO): NO